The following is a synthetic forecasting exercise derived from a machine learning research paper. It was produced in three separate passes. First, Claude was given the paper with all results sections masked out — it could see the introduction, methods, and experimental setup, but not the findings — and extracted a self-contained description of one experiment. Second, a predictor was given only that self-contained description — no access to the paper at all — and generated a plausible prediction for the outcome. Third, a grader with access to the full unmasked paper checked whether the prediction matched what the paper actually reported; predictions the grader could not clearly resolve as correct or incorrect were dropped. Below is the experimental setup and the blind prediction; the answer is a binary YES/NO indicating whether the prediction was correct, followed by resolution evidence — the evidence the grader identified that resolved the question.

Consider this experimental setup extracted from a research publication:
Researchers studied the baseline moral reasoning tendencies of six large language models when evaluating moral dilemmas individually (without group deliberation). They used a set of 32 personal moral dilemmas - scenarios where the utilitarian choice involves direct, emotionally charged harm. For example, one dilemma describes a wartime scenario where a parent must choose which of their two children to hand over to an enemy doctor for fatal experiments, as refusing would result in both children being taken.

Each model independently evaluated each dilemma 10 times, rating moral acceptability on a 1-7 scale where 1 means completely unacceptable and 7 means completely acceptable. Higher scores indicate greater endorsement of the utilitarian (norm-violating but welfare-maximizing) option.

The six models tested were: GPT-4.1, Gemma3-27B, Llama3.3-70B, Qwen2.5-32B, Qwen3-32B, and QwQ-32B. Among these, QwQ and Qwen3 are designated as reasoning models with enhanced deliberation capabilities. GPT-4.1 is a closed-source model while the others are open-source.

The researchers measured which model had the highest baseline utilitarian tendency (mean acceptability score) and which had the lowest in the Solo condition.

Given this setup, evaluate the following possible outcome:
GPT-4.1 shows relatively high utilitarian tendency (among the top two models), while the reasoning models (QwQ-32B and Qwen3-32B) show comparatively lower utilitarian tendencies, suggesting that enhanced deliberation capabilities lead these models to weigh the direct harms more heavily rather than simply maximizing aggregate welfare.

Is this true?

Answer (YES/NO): NO